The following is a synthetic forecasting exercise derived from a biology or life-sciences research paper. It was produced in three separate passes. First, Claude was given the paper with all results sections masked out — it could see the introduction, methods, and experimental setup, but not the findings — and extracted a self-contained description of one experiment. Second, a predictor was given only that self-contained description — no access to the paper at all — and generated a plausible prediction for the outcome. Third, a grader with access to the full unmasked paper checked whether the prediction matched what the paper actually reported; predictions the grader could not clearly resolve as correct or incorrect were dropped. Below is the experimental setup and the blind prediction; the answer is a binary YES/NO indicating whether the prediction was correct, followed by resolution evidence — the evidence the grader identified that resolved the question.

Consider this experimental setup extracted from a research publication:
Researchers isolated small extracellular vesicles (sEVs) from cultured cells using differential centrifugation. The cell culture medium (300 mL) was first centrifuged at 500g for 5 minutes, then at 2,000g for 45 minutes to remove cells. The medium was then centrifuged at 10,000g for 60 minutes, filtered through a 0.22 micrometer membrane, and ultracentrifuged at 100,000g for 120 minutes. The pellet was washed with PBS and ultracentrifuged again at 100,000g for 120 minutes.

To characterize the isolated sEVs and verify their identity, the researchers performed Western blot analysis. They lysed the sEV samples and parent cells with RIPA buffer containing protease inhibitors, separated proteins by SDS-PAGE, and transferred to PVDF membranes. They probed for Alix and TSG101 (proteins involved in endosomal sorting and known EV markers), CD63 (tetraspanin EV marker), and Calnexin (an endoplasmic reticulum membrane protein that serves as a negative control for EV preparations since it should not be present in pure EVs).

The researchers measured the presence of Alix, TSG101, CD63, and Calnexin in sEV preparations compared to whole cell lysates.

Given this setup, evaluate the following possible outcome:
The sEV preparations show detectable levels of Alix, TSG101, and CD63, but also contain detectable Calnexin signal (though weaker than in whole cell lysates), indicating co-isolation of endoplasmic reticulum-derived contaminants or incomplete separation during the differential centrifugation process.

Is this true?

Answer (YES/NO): NO